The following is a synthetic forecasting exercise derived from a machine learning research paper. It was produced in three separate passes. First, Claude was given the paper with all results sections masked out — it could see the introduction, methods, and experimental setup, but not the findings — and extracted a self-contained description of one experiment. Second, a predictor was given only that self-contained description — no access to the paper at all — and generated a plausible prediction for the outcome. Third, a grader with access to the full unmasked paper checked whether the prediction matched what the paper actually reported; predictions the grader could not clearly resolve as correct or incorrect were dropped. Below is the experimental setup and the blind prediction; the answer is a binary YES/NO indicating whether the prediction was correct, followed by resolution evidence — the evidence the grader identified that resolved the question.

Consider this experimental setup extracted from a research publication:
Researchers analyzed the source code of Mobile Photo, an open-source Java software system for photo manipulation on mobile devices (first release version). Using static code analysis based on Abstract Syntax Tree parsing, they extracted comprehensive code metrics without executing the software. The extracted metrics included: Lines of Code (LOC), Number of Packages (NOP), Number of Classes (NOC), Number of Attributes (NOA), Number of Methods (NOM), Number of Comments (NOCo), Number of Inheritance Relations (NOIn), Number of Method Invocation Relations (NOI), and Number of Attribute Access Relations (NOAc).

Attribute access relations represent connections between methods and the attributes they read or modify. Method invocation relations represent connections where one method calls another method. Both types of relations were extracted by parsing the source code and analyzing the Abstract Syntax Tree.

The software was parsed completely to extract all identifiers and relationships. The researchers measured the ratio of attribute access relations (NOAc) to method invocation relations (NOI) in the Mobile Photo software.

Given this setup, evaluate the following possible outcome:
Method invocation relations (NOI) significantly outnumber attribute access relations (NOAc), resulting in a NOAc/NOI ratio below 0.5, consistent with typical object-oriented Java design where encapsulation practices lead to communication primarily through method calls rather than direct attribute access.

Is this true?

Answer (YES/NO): NO